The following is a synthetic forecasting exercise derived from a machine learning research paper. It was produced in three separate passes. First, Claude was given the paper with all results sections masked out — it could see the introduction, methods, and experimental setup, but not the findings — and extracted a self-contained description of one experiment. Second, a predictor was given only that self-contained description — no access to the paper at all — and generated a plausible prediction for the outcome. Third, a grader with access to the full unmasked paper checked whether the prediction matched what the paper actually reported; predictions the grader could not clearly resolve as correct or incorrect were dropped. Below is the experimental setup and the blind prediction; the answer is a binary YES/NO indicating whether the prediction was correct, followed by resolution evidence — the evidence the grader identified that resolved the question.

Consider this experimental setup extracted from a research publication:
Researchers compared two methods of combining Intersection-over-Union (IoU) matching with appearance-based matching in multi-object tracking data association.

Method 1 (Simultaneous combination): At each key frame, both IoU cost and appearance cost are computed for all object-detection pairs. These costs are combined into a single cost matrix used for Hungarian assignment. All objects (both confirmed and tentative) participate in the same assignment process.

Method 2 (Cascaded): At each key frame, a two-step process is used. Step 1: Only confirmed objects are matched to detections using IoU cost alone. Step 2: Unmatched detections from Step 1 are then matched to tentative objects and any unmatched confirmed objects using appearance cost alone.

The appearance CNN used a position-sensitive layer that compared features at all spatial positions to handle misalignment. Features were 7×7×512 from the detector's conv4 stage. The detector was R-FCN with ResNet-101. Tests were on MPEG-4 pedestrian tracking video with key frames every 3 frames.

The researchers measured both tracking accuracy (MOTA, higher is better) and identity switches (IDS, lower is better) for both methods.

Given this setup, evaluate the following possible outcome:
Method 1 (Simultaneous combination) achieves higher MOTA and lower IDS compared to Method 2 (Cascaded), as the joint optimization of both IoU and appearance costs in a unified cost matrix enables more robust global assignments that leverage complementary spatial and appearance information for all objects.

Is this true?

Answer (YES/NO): NO